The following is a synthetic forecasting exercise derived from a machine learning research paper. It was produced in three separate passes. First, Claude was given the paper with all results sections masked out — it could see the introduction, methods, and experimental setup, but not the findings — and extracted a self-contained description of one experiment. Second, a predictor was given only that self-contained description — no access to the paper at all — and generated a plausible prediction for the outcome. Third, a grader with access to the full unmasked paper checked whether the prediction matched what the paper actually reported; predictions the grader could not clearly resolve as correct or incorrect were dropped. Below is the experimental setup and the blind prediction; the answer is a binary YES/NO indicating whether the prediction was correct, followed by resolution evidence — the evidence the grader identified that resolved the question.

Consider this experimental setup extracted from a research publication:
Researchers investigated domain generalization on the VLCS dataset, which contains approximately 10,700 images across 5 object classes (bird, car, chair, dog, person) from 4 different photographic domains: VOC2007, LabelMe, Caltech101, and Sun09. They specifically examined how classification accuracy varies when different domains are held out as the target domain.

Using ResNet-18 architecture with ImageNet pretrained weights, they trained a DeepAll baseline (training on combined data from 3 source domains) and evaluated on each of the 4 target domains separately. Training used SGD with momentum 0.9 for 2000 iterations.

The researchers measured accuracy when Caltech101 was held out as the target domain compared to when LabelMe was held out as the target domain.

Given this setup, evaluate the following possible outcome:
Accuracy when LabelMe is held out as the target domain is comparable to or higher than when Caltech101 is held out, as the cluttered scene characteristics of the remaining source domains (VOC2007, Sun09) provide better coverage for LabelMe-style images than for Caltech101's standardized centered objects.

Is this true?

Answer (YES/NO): NO